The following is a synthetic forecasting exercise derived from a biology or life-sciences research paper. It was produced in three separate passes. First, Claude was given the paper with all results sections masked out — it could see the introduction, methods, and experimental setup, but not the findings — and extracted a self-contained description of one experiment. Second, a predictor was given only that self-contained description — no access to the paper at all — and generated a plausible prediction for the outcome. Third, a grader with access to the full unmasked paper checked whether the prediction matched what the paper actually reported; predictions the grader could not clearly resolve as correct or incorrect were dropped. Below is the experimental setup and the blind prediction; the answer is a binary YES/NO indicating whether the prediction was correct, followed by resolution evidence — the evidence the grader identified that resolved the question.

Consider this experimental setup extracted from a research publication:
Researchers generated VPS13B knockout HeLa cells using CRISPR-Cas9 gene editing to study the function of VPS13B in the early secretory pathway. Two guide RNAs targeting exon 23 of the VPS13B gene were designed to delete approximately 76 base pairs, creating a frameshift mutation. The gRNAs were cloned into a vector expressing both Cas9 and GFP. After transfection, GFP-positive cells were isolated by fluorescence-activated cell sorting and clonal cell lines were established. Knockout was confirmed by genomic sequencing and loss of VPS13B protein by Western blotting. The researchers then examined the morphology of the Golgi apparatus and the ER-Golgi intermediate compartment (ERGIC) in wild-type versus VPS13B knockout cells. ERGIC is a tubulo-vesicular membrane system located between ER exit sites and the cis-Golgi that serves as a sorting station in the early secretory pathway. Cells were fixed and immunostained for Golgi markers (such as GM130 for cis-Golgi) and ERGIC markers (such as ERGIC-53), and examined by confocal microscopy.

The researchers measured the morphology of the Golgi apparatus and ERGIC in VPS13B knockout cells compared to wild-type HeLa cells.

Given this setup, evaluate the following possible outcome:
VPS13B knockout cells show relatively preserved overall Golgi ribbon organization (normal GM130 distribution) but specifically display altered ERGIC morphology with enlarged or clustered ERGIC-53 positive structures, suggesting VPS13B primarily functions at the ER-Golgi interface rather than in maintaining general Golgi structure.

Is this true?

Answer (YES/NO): NO